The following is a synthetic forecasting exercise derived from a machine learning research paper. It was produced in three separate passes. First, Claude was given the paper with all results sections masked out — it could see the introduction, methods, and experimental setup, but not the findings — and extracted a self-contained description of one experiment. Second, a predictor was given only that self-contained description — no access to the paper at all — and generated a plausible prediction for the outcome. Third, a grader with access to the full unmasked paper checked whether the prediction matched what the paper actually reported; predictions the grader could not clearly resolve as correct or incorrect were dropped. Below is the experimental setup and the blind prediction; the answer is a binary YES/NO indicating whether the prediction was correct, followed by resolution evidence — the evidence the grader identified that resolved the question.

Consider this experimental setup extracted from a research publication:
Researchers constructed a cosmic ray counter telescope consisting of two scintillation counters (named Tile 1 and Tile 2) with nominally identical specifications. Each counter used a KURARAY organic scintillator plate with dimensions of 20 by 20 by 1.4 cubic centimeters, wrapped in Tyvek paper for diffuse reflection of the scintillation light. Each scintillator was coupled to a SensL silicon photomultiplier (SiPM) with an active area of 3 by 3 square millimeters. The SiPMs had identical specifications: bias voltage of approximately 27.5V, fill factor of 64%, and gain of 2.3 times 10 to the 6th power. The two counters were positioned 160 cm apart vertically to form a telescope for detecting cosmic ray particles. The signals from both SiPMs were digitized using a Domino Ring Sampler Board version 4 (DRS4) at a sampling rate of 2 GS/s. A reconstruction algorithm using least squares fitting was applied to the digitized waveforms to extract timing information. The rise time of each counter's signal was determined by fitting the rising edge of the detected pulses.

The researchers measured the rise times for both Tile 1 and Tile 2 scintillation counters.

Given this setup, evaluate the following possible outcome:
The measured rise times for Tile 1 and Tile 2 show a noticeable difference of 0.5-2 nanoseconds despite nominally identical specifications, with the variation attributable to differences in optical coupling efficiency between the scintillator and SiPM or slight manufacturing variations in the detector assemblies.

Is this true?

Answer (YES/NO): YES